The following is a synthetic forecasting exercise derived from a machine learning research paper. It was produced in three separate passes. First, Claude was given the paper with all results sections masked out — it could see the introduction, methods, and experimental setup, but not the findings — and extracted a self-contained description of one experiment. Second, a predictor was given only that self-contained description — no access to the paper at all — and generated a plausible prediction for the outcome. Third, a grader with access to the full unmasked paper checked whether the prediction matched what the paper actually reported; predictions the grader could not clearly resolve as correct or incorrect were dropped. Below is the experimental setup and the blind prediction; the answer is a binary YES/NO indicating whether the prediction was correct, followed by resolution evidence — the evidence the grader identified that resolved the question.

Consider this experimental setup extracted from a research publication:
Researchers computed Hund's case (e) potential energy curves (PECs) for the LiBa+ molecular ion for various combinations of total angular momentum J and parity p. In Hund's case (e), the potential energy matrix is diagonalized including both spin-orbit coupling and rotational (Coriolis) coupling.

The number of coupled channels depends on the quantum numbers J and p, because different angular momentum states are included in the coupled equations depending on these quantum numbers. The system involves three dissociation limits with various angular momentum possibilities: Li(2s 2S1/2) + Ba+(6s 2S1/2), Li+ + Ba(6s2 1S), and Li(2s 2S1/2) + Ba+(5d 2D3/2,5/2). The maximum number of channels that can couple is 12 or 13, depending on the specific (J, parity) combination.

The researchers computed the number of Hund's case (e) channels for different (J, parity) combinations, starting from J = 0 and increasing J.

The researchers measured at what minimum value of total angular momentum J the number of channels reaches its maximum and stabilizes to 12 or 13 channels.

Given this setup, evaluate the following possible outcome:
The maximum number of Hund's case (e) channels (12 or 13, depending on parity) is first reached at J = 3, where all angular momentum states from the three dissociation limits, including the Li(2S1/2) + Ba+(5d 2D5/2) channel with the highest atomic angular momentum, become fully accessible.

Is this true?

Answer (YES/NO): YES